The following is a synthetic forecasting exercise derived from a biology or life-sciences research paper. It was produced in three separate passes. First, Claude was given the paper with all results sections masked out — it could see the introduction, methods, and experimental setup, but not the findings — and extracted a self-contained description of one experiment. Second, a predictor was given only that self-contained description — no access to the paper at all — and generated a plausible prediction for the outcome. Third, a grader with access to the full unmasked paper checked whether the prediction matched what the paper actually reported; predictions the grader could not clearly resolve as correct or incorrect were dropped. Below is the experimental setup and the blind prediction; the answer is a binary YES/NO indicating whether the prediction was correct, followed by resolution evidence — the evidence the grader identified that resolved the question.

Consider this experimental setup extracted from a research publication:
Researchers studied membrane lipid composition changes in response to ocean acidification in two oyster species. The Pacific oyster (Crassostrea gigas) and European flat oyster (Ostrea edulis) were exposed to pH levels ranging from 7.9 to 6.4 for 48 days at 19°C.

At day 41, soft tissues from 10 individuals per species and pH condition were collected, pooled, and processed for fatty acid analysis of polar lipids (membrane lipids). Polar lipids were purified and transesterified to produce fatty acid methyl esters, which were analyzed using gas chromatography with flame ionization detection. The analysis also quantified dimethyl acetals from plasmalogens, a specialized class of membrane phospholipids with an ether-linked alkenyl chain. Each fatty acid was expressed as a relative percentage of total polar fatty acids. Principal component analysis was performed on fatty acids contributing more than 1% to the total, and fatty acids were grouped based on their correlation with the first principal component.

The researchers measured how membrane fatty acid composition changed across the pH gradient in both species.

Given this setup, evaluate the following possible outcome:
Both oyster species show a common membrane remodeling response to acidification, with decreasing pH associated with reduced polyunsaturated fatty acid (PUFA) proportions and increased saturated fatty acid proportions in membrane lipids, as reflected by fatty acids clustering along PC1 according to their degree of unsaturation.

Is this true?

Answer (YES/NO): NO